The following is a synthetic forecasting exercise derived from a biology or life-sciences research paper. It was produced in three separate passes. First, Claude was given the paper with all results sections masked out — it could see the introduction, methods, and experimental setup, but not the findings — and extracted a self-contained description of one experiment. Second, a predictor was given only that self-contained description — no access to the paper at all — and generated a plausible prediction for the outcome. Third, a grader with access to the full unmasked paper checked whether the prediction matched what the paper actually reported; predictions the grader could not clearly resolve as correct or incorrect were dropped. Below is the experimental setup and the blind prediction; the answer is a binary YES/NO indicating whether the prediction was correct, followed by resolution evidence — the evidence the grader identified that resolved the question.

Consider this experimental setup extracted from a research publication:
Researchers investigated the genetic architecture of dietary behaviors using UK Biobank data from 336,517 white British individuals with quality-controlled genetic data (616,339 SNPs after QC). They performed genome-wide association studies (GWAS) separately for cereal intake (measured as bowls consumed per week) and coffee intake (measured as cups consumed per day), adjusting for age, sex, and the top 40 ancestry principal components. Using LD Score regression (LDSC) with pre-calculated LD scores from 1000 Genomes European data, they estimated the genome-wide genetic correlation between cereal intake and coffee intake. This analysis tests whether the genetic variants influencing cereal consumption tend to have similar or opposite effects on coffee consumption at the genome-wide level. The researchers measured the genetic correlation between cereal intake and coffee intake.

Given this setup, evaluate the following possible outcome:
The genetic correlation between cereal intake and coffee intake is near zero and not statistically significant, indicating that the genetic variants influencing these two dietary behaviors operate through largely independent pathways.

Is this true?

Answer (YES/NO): NO